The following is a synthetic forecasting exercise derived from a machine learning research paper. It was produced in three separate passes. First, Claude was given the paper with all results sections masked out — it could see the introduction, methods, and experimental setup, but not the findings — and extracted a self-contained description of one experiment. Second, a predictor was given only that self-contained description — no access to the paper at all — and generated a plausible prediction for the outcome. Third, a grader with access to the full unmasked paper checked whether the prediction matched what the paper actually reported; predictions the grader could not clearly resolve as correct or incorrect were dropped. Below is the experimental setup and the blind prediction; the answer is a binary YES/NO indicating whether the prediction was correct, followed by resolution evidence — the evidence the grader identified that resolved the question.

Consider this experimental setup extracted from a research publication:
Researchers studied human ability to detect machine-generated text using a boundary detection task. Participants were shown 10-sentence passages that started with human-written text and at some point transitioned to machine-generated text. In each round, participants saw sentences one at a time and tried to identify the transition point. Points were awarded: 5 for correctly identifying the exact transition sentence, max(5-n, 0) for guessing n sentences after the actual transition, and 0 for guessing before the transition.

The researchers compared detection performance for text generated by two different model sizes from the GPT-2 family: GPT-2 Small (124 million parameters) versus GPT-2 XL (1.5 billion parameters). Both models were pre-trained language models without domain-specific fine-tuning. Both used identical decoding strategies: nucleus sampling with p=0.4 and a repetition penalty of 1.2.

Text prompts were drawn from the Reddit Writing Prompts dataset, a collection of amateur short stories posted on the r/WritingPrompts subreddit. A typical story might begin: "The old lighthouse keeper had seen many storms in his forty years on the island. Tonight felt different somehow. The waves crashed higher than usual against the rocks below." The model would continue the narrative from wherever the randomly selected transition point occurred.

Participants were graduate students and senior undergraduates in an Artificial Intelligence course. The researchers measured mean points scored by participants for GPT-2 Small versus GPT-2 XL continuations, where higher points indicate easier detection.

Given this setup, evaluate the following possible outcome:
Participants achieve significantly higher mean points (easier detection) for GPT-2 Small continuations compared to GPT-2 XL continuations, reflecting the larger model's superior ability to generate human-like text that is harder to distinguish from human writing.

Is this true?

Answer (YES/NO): YES